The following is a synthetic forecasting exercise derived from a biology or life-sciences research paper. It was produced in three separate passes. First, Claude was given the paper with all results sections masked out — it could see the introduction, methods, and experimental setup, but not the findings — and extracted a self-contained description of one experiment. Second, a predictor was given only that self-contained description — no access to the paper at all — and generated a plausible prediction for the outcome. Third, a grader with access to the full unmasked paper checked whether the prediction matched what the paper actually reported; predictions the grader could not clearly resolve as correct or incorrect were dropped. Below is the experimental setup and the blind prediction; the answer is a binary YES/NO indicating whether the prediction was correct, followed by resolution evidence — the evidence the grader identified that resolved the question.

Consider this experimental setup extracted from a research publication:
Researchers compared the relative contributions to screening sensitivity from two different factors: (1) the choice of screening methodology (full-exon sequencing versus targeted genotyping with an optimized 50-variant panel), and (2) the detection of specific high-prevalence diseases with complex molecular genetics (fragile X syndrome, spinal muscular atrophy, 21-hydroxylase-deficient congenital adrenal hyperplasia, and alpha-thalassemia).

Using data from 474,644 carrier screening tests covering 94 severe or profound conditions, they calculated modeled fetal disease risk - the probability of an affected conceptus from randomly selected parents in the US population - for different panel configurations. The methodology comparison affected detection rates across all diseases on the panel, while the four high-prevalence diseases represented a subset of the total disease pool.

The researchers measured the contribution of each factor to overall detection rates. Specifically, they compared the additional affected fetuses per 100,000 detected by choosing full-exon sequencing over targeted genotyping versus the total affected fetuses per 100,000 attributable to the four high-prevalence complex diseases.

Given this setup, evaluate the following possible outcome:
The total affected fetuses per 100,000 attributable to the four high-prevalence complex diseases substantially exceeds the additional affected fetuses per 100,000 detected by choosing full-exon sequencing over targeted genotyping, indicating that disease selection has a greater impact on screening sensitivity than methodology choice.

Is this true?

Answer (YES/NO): NO